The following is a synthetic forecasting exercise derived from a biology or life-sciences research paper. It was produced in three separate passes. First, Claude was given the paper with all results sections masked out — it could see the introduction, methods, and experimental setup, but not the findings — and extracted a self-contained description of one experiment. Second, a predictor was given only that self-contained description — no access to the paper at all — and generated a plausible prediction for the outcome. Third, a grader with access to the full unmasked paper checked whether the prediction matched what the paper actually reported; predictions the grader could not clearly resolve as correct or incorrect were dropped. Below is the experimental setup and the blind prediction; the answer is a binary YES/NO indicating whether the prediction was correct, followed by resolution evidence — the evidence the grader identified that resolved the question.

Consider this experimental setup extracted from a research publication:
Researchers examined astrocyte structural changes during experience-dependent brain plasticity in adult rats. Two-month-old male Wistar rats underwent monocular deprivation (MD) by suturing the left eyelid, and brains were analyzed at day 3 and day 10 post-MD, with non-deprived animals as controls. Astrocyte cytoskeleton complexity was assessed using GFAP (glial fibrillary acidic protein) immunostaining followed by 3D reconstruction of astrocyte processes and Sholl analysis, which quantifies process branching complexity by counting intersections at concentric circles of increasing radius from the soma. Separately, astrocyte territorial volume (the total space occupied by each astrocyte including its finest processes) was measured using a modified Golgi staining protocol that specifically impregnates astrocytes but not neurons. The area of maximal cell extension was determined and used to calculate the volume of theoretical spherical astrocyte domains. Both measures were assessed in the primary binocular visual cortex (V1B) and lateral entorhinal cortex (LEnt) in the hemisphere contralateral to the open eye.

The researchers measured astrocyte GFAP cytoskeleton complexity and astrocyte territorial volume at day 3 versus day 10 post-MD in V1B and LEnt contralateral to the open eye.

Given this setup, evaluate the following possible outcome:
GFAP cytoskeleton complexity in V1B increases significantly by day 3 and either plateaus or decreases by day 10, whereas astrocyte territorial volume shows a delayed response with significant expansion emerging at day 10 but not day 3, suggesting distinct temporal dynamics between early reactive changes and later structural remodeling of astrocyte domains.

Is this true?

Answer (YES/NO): NO